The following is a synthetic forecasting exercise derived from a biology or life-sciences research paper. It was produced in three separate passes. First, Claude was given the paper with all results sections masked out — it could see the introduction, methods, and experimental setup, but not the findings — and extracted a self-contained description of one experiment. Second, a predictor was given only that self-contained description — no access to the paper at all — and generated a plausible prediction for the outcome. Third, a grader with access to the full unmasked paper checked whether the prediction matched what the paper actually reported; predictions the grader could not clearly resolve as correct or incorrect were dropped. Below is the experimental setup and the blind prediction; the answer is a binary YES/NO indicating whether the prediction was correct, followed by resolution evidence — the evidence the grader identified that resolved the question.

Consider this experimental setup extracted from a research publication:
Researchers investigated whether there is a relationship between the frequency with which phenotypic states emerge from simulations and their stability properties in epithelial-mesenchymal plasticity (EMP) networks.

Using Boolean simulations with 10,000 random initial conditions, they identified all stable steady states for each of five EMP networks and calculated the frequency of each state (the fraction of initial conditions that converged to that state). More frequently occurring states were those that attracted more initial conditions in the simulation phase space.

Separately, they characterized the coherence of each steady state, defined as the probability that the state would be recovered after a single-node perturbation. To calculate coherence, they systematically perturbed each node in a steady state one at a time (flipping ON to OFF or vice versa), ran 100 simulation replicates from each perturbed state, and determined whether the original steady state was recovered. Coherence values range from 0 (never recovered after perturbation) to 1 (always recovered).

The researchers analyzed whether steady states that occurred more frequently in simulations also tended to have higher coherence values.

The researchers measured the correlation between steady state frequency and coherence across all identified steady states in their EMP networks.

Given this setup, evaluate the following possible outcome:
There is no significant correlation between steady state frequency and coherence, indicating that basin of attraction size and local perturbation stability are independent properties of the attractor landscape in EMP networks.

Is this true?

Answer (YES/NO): NO